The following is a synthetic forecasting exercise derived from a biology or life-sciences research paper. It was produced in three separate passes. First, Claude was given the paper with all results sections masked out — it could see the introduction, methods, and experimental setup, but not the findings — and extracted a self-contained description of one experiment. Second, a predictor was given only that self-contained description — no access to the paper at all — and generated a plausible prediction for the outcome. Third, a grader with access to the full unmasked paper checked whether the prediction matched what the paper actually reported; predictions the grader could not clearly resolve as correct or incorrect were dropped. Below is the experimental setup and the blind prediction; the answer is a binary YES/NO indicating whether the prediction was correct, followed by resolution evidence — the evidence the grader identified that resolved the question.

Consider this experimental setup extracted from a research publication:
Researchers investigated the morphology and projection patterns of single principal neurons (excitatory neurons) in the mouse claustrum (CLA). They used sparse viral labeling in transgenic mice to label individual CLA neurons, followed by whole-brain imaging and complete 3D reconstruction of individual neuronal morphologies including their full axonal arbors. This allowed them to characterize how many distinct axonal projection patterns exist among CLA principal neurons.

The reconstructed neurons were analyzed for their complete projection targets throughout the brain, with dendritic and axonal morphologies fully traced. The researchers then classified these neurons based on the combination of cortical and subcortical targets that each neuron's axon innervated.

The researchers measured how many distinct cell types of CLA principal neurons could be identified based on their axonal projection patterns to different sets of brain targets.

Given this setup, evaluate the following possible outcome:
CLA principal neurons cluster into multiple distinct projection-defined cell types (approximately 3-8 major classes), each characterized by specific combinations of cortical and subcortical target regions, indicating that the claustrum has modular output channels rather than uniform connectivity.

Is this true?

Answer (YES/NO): YES